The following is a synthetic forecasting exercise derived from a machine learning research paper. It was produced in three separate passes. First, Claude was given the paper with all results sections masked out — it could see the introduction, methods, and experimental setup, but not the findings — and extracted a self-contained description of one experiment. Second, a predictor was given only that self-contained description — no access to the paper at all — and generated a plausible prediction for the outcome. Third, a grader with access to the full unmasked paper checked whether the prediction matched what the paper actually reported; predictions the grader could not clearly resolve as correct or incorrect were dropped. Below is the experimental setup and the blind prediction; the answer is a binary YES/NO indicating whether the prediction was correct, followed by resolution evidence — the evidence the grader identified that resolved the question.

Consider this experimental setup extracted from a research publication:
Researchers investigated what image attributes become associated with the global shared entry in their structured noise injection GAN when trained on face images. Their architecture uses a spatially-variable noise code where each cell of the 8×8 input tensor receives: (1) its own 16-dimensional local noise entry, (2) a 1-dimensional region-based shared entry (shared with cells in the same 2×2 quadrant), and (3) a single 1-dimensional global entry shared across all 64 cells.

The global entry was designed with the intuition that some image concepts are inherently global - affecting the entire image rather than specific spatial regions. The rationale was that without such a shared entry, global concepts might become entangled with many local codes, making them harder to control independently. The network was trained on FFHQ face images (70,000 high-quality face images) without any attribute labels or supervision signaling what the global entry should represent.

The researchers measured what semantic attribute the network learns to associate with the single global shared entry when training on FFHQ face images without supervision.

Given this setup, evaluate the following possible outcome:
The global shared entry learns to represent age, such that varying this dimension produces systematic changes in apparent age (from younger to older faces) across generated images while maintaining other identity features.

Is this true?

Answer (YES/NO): NO